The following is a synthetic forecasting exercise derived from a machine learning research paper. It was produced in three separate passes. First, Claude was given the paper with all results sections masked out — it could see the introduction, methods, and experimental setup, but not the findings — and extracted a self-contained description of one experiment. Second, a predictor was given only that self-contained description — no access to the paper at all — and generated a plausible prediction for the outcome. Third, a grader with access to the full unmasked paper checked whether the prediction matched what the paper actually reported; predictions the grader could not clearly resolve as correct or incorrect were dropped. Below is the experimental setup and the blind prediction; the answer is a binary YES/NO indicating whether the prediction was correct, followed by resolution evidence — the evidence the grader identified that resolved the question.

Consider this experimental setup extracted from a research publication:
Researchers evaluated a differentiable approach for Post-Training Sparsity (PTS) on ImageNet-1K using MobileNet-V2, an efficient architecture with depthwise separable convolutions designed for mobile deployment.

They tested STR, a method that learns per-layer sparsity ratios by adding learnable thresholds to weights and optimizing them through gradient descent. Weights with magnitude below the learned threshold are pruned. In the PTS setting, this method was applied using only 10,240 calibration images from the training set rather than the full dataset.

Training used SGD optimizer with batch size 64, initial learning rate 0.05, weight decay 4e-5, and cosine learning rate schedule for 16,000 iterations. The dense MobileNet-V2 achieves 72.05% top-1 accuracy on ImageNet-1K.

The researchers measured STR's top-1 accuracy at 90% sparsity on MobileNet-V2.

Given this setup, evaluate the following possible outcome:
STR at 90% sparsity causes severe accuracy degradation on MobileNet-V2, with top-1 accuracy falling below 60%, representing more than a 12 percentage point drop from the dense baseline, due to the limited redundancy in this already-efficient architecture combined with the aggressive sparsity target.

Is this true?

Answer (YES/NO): NO